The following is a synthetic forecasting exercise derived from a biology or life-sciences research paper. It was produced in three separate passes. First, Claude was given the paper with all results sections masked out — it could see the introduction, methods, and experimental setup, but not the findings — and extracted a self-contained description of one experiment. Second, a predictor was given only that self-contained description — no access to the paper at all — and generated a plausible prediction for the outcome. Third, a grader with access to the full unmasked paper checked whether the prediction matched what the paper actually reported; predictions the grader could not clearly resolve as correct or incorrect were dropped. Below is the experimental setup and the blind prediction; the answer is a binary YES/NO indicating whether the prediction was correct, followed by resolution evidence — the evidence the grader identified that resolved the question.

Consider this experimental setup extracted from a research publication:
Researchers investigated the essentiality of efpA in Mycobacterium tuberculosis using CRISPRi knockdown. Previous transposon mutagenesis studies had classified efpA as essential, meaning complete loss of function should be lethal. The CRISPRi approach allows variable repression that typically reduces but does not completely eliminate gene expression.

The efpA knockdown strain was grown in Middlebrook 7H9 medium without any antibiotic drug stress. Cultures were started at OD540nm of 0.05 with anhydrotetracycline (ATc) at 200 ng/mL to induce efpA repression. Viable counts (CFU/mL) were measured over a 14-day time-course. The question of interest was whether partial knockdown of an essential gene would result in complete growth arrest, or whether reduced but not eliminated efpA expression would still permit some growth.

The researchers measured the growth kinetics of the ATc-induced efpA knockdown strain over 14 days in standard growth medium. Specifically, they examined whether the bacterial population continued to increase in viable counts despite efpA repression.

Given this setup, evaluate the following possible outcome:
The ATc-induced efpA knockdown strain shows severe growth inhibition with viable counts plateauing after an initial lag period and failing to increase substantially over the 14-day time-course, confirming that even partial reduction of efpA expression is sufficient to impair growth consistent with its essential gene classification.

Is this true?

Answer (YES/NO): NO